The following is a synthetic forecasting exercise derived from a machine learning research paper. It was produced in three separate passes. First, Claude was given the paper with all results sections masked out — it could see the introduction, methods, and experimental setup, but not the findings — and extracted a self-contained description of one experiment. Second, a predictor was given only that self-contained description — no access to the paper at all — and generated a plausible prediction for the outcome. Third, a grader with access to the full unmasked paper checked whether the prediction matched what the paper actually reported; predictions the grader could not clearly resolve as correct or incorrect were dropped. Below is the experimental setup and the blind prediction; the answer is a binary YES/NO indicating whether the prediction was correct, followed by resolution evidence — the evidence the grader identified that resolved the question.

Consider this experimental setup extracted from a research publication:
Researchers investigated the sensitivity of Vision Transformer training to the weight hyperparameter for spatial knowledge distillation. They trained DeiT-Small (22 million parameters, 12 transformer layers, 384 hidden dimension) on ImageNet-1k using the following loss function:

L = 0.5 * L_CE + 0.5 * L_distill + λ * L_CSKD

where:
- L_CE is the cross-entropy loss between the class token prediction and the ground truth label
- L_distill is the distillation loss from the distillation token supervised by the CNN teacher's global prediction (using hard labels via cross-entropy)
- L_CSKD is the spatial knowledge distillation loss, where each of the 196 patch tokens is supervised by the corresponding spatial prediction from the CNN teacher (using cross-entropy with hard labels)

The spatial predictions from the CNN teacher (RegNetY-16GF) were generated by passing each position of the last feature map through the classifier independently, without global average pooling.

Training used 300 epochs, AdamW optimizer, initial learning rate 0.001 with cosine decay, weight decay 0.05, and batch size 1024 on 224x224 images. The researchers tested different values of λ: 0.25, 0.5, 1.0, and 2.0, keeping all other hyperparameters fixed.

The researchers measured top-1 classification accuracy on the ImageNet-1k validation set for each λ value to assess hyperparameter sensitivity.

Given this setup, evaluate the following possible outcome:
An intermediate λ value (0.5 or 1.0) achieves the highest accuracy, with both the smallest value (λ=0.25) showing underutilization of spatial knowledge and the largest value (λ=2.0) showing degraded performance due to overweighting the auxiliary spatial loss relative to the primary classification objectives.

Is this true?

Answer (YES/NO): NO